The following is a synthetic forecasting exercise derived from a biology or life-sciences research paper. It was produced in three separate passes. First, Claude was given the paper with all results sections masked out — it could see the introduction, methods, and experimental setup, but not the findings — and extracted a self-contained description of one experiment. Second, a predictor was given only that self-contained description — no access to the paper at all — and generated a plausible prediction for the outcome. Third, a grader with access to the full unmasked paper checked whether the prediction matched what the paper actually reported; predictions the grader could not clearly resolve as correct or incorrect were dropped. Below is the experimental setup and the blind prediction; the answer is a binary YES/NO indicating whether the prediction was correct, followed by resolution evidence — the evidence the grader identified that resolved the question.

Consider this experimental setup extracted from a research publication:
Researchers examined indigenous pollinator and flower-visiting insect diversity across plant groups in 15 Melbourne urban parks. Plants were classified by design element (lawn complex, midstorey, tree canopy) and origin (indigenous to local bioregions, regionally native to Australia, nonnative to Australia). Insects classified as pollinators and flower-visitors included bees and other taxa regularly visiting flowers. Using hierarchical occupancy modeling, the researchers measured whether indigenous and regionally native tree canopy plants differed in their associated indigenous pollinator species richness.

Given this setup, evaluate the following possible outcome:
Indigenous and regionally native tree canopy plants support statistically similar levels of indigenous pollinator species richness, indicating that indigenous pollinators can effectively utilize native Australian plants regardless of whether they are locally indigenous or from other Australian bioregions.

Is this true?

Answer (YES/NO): YES